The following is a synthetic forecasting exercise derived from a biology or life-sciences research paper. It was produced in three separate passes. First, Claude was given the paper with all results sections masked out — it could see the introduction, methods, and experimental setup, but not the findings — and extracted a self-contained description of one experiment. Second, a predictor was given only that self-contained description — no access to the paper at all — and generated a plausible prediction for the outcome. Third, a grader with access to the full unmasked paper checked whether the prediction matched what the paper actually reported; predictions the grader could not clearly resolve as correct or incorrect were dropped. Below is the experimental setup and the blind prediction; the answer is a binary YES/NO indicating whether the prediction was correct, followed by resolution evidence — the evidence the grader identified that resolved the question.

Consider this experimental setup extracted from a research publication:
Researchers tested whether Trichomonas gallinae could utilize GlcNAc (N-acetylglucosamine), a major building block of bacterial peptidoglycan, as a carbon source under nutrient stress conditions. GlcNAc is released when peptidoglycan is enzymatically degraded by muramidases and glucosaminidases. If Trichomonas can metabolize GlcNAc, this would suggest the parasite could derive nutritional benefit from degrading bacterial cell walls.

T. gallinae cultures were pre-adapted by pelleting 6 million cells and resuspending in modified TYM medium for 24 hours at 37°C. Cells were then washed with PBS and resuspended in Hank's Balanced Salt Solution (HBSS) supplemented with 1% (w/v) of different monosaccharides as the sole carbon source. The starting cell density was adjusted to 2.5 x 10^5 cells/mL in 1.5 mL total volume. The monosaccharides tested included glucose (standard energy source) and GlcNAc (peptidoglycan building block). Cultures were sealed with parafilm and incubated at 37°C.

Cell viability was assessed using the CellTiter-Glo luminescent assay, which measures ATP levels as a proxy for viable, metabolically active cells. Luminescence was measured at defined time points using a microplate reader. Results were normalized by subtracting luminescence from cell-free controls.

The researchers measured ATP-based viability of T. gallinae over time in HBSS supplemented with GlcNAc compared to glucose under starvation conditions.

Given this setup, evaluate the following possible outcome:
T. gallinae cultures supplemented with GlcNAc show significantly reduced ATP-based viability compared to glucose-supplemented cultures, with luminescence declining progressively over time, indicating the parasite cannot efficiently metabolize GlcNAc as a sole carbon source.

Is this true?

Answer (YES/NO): NO